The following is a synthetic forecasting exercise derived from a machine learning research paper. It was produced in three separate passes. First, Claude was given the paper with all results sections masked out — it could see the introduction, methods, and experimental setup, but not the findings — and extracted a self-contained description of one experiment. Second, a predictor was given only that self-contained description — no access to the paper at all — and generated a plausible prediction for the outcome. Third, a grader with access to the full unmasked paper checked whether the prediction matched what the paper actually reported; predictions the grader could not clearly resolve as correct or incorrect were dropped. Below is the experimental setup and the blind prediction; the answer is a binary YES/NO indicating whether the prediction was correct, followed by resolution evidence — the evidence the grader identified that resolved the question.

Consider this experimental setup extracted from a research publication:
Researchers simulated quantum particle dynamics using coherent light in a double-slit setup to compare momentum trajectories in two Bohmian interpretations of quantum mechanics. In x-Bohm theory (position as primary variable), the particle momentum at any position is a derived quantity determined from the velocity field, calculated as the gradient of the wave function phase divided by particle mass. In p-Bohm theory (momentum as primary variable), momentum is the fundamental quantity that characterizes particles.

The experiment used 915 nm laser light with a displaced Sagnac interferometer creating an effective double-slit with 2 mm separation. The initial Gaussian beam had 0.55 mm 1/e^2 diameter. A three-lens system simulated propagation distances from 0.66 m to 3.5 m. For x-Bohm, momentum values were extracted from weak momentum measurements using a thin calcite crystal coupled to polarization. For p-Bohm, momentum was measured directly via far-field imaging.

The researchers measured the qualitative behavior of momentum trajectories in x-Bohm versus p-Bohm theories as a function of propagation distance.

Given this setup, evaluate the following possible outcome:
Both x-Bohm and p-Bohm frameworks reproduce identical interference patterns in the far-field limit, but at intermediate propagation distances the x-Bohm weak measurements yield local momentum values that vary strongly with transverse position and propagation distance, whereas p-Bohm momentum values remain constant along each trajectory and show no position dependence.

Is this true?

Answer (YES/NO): YES